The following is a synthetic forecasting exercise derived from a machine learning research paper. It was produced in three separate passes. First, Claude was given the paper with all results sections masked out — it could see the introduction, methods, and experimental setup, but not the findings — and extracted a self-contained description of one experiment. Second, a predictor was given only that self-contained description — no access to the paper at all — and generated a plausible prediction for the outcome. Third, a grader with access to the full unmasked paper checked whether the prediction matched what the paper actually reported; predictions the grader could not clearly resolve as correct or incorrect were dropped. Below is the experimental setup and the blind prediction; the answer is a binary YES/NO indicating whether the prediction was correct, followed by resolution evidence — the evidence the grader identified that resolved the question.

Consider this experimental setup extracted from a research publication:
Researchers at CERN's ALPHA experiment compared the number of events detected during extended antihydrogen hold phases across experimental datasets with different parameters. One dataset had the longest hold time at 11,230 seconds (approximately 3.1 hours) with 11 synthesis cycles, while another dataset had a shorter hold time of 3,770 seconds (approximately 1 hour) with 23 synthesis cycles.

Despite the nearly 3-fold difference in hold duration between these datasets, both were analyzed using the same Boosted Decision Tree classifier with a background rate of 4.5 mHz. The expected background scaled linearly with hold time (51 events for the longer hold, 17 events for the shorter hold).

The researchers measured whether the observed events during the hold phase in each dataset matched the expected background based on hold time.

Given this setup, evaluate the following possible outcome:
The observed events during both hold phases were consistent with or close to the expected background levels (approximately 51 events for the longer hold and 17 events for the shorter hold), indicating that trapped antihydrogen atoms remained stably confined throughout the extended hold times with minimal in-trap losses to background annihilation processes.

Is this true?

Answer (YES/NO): YES